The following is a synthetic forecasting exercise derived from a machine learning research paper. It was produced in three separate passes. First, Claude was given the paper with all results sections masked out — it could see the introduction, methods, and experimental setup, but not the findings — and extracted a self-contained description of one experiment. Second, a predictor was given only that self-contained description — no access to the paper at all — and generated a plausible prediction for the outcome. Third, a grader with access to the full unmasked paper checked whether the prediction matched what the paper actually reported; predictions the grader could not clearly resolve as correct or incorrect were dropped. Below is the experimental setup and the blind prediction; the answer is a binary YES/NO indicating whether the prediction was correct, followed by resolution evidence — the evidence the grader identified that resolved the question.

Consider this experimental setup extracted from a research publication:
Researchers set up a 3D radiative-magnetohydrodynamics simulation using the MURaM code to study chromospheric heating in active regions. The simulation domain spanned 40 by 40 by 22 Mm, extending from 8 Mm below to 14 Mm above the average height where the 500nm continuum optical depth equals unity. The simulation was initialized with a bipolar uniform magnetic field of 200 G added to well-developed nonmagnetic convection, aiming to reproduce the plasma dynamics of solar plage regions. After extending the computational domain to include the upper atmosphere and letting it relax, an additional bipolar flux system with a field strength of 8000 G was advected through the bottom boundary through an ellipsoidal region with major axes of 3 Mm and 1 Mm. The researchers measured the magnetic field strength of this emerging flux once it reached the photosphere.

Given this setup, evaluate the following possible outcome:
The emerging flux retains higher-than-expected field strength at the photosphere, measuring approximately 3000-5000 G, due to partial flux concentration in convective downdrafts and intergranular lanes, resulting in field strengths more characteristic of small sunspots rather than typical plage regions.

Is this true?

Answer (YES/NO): NO